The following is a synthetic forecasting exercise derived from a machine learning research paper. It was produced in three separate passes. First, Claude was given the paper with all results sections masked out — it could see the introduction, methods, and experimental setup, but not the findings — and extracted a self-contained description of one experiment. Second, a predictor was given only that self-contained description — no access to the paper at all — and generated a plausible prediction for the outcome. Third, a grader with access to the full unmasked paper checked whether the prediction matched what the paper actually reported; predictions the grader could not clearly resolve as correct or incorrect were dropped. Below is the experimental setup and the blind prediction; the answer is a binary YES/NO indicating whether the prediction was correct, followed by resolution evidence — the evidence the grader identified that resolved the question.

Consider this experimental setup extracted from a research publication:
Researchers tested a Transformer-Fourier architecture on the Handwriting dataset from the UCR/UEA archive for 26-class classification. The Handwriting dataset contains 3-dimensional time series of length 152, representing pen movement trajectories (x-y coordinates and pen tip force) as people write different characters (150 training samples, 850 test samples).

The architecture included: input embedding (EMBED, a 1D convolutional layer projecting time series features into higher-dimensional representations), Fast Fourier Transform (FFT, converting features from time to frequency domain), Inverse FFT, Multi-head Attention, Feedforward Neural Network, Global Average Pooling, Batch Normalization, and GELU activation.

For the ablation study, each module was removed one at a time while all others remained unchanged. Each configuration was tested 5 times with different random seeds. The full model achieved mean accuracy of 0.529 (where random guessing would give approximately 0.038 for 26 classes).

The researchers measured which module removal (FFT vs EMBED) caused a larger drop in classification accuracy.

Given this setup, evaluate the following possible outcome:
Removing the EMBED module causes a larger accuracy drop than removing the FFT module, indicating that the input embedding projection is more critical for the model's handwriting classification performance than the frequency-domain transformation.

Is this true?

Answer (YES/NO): NO